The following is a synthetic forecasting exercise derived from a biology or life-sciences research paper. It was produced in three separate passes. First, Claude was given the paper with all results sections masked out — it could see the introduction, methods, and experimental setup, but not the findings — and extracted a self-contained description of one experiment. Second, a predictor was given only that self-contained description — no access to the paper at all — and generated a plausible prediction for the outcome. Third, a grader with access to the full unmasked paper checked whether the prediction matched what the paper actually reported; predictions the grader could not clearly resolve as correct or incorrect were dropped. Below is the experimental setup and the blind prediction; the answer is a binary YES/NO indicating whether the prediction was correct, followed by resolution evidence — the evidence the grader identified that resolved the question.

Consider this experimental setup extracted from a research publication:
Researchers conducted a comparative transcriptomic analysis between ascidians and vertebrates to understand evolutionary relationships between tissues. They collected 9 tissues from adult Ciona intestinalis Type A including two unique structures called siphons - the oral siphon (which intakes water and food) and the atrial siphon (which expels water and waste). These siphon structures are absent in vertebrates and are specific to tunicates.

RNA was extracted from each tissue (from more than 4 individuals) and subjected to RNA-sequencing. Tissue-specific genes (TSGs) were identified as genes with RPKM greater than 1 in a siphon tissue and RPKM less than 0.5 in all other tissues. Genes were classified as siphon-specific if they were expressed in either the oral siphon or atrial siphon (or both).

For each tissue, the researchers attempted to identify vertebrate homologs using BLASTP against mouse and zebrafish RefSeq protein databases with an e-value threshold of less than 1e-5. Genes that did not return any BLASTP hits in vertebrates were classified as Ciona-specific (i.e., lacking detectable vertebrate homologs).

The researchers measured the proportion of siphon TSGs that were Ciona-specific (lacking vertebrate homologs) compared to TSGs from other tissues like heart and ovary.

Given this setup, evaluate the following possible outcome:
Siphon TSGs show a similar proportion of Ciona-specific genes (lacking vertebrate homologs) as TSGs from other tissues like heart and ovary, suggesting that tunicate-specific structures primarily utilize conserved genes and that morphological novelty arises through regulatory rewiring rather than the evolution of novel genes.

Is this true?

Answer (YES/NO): NO